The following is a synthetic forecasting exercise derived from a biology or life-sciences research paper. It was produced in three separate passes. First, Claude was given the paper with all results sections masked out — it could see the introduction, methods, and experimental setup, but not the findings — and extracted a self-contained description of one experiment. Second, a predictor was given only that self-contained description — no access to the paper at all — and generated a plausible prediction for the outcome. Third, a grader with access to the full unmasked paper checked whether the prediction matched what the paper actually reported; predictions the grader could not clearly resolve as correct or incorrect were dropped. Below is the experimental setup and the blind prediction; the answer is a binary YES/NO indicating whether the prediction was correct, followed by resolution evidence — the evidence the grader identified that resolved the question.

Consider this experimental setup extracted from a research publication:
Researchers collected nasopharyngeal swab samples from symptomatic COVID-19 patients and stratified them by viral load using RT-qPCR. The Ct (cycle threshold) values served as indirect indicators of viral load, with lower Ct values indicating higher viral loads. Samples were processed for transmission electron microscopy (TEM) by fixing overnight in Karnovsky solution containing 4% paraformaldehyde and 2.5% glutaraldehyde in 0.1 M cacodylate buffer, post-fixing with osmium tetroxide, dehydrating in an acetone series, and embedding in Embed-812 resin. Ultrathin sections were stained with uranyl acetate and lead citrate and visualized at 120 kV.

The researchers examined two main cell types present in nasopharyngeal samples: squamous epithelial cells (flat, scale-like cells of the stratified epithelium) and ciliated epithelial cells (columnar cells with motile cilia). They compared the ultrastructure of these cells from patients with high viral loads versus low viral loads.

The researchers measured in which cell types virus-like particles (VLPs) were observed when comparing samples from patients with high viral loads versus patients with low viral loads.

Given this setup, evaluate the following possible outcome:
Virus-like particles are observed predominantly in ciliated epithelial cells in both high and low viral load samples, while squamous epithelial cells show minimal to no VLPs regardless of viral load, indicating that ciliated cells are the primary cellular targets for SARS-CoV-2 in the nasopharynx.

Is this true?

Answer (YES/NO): NO